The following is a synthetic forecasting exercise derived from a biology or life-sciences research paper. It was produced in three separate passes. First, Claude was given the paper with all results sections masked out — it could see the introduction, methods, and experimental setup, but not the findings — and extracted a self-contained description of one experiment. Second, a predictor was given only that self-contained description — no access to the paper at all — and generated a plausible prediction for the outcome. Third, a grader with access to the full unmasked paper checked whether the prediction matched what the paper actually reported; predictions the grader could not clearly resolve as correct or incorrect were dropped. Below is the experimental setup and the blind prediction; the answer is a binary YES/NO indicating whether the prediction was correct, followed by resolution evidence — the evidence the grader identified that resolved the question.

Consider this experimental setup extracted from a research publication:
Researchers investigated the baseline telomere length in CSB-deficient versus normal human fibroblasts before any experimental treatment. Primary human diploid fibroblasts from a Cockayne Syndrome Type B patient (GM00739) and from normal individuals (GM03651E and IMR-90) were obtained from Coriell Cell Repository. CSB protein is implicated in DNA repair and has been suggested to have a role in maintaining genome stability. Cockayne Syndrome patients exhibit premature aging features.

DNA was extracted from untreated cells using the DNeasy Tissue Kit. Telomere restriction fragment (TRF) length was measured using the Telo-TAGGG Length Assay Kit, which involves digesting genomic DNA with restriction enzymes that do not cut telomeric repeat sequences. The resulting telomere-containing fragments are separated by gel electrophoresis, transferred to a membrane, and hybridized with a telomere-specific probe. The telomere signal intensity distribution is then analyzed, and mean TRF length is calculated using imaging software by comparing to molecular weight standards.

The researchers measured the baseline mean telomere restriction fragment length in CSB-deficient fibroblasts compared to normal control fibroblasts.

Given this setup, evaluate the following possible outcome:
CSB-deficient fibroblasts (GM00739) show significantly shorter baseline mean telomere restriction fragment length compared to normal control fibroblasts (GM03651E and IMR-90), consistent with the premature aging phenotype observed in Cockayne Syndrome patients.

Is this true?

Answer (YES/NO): NO